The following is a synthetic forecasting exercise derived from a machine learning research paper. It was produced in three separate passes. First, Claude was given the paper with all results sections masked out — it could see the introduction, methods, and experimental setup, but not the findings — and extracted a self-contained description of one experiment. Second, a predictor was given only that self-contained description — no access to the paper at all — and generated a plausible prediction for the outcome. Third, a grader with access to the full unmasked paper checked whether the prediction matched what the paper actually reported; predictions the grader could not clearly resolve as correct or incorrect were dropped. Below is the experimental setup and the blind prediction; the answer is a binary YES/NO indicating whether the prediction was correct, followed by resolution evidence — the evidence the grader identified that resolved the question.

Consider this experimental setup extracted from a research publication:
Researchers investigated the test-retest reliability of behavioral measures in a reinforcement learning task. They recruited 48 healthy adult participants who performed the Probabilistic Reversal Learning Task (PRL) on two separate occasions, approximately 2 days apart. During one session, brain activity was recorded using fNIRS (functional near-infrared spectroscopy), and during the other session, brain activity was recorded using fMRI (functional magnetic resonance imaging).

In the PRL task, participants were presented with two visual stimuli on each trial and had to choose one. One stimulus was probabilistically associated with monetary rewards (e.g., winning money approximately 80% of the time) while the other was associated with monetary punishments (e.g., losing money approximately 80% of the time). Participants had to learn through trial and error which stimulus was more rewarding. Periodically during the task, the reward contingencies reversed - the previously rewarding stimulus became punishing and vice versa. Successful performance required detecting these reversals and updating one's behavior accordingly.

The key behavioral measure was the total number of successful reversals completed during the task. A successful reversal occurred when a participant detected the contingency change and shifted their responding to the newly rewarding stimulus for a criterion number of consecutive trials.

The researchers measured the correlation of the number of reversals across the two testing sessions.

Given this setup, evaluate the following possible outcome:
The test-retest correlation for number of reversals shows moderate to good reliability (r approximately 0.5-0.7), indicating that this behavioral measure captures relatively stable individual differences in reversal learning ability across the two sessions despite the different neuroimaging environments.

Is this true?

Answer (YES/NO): NO